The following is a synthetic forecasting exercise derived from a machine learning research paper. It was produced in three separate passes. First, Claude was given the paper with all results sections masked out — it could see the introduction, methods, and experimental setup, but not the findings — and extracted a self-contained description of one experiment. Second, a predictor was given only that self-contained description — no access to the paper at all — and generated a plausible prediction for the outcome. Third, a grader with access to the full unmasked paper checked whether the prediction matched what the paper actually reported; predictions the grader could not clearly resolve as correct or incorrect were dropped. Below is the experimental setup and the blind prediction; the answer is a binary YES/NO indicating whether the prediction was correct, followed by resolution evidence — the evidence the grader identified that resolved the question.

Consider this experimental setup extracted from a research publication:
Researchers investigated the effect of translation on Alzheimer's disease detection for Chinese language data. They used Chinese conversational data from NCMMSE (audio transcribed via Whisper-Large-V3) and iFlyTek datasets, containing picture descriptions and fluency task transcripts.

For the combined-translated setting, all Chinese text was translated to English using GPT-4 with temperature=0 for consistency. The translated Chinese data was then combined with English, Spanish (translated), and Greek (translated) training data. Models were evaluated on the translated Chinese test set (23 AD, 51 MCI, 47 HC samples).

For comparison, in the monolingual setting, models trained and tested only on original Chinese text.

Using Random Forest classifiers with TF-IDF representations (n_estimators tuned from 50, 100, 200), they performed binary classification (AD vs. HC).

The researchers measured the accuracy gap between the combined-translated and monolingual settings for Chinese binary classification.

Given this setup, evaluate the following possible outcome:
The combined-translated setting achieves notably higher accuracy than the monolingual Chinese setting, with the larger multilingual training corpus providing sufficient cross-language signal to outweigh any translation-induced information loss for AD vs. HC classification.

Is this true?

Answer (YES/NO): YES